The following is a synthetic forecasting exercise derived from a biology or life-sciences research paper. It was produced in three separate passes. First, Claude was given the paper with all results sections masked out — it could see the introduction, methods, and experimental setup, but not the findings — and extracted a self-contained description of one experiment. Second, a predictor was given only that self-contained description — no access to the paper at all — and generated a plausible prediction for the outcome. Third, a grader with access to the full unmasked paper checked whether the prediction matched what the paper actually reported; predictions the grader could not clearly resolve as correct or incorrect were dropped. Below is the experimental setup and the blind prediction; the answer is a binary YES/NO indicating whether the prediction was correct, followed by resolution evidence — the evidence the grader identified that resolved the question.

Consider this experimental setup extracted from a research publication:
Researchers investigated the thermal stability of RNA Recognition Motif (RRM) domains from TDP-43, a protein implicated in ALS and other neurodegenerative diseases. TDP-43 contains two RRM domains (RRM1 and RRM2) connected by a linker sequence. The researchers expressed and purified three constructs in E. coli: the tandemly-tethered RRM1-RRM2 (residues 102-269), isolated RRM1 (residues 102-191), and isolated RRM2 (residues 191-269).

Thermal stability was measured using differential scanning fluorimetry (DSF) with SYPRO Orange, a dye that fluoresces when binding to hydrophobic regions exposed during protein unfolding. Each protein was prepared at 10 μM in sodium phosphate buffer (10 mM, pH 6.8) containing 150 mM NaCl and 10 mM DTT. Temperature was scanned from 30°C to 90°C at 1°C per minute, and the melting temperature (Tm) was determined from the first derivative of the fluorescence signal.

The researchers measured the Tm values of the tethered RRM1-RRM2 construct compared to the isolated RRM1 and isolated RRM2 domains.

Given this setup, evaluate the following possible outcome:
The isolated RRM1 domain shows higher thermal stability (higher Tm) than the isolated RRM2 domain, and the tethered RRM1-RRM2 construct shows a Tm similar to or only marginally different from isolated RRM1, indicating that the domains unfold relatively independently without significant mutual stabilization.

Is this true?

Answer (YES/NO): NO